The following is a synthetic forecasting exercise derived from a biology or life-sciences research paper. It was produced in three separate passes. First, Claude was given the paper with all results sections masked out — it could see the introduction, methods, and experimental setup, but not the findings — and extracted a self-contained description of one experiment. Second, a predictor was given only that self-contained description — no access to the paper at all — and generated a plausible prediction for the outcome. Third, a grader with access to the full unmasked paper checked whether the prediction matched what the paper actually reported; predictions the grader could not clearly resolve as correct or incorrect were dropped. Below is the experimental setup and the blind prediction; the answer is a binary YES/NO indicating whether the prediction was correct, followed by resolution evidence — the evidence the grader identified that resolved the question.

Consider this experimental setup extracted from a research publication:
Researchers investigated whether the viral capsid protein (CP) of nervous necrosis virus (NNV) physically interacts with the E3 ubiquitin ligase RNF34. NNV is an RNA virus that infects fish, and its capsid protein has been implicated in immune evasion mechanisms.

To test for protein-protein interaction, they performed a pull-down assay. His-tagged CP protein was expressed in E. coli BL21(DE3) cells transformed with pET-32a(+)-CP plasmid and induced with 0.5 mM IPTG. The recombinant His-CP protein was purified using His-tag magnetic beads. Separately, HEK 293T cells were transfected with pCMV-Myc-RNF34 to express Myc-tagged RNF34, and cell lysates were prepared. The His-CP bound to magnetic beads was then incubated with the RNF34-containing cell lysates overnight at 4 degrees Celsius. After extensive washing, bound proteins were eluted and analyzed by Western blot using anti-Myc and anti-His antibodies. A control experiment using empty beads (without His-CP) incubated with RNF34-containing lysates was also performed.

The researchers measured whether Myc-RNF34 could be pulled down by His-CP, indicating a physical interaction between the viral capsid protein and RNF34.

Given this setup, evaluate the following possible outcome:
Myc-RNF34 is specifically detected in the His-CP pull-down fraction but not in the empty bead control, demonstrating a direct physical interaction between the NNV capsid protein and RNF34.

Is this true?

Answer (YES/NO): YES